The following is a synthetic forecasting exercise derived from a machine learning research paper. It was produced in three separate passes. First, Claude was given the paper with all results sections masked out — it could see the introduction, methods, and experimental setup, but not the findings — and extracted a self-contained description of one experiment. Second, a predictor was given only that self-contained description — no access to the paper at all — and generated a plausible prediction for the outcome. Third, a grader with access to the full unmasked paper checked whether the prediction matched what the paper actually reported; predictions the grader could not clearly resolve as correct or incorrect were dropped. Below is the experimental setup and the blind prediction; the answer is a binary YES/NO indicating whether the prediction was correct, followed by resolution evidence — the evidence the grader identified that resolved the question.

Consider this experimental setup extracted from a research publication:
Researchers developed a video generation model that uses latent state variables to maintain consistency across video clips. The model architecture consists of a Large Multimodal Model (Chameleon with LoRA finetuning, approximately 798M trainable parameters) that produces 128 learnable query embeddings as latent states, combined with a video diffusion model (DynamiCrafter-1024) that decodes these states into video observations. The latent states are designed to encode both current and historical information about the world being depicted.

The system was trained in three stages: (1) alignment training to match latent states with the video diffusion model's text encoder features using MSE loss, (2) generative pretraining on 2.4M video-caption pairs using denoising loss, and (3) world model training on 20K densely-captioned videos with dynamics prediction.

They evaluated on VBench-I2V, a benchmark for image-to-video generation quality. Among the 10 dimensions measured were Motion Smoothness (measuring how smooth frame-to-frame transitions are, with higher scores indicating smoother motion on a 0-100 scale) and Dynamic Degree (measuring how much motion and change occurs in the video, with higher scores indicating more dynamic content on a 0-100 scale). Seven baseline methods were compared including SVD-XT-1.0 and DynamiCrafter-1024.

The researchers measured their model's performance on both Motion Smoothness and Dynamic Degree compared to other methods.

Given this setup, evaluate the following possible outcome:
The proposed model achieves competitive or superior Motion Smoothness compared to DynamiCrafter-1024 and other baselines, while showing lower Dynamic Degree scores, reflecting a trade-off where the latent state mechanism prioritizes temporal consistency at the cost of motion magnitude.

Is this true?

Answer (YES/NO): NO